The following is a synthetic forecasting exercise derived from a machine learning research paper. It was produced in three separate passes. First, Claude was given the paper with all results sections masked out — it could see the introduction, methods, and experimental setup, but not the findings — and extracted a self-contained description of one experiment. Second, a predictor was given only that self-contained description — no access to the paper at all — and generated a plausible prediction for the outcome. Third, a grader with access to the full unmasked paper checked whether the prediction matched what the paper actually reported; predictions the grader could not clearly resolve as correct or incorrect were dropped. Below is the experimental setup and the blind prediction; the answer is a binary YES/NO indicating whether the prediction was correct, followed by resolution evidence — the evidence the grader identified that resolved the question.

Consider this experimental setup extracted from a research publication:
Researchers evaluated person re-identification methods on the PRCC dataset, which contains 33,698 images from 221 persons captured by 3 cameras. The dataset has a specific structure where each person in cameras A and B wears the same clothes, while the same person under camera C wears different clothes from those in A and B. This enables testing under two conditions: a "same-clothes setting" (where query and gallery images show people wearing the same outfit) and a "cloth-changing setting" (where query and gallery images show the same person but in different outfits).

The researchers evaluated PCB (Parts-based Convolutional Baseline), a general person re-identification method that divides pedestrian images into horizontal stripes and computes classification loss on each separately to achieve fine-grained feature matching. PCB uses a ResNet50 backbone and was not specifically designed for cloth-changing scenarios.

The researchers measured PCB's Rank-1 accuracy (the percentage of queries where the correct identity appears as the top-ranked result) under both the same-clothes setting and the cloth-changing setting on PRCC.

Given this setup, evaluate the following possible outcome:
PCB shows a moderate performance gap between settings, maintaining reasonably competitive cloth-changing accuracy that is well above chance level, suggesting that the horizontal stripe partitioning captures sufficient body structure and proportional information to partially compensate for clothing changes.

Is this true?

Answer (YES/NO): NO